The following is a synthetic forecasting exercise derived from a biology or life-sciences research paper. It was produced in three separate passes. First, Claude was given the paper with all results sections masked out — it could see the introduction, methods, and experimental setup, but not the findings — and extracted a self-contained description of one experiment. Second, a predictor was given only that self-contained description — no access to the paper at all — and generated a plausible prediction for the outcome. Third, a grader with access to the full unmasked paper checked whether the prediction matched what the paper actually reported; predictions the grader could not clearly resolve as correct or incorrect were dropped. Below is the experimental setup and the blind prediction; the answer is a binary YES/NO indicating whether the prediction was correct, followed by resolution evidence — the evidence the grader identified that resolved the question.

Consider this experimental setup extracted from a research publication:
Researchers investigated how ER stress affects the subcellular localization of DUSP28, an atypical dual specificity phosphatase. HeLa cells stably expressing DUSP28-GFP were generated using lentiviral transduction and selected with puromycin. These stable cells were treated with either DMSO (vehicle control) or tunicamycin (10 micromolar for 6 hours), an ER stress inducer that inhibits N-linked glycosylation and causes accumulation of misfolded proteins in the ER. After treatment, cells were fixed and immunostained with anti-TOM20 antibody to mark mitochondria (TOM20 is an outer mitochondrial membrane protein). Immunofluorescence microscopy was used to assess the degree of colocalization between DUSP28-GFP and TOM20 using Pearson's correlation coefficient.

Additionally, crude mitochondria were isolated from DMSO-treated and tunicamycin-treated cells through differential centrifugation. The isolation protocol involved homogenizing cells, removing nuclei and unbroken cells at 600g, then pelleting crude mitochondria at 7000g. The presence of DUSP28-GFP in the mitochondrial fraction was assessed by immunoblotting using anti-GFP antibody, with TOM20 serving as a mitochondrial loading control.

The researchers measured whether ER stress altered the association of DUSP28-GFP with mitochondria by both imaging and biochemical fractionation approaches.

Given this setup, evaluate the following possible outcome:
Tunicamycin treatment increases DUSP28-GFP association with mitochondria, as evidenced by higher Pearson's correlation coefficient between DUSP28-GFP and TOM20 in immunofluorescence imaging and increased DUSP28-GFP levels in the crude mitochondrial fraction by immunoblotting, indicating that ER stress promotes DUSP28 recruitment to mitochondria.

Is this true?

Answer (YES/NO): YES